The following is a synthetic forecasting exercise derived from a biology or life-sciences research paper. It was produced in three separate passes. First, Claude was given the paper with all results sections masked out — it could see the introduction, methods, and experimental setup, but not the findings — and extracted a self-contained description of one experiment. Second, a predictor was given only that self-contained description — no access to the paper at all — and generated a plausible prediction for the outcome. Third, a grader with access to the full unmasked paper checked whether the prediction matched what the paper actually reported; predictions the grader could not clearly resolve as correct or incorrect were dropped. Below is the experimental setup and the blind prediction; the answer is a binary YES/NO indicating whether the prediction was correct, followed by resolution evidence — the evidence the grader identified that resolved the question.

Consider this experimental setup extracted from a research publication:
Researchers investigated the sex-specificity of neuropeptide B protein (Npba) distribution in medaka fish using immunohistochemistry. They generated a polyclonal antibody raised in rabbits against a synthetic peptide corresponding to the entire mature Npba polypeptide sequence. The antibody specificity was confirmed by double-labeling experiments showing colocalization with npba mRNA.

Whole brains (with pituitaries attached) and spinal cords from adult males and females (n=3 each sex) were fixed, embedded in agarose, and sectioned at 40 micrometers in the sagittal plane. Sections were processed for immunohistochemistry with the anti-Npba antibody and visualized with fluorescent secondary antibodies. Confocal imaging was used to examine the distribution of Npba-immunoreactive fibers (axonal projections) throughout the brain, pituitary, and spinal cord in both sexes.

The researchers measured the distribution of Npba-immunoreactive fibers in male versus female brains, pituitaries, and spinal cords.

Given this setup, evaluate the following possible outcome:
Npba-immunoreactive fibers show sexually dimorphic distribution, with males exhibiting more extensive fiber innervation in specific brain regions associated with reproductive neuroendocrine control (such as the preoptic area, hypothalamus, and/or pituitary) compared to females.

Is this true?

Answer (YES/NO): NO